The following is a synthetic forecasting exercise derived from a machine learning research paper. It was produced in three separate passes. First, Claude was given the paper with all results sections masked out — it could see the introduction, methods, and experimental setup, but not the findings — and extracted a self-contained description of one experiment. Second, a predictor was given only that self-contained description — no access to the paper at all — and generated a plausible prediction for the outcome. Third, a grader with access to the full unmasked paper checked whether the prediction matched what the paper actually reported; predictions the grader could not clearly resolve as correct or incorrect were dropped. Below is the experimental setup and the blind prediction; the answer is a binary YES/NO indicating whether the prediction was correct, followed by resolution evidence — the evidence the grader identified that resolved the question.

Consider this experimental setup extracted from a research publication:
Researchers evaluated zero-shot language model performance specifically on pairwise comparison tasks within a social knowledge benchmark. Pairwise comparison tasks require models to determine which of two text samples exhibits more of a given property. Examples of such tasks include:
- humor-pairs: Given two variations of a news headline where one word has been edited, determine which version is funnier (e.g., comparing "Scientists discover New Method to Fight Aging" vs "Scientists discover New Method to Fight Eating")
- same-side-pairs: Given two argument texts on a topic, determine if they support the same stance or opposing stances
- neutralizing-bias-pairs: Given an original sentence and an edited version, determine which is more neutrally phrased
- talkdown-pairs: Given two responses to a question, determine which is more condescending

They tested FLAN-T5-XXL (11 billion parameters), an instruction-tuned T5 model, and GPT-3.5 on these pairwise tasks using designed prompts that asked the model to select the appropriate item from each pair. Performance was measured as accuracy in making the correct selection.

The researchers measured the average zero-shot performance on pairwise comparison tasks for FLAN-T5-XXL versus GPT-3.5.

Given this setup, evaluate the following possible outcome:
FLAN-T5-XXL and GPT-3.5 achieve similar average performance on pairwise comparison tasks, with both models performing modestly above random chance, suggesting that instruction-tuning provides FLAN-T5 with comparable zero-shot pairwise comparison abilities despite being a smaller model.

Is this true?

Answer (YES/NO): NO